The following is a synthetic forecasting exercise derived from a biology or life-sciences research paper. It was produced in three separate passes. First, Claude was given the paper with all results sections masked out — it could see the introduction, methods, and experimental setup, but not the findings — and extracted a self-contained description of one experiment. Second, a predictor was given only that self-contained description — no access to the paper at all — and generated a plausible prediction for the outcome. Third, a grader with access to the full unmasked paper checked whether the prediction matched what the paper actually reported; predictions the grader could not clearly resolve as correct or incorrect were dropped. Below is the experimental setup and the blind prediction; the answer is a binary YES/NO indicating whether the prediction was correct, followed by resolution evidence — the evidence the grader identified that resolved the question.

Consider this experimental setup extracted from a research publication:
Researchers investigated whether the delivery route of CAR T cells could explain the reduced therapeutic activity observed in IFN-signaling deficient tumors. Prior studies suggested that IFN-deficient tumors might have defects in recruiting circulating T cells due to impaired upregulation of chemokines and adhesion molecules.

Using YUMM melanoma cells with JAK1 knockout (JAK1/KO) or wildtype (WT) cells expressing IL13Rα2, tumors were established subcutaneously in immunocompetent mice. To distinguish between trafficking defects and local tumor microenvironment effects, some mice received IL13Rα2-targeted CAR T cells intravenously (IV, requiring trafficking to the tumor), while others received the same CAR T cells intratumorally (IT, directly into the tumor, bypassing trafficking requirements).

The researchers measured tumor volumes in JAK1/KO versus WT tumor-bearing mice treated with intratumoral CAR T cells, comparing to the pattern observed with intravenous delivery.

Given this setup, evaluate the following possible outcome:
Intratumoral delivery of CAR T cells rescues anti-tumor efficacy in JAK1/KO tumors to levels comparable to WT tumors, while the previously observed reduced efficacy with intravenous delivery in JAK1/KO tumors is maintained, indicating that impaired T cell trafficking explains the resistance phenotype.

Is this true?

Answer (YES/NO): NO